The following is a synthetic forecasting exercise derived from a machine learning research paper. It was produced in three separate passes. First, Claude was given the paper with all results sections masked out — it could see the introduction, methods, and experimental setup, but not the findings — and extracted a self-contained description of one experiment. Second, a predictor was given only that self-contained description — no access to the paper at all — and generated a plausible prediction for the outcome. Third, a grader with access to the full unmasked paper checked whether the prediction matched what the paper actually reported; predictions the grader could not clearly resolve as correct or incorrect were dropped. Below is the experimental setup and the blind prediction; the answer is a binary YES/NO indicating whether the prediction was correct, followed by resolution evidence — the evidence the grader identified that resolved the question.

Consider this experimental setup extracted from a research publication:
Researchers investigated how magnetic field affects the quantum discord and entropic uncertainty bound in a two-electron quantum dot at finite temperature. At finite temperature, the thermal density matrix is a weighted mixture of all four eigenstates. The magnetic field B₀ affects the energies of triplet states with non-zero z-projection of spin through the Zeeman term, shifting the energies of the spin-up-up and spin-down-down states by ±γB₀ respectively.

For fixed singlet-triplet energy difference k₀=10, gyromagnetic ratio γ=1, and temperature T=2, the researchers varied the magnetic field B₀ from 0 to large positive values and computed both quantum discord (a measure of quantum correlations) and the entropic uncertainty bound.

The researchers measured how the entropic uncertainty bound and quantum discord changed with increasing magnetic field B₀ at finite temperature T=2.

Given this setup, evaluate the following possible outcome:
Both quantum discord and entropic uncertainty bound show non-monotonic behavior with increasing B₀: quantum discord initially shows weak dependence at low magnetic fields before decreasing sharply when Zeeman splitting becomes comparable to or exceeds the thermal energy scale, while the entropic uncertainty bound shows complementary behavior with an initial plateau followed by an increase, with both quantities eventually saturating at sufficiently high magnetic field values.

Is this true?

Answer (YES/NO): NO